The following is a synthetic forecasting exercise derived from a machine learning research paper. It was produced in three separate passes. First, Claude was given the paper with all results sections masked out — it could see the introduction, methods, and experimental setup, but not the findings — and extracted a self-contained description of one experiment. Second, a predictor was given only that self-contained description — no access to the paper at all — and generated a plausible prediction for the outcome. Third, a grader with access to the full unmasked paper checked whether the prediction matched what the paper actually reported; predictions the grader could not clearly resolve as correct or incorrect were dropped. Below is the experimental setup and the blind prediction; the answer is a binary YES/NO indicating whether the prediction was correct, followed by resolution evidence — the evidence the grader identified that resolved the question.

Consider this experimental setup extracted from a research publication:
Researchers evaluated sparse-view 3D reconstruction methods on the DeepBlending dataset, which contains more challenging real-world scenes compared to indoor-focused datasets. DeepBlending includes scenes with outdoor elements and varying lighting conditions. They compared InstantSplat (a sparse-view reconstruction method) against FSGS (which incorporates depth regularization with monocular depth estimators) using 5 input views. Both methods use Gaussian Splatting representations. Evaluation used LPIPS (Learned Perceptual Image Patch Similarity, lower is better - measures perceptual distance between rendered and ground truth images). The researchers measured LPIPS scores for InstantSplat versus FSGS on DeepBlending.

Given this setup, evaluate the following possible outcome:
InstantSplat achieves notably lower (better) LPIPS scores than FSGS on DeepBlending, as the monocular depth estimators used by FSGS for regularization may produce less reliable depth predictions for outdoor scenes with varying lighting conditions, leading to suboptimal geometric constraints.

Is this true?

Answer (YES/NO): NO